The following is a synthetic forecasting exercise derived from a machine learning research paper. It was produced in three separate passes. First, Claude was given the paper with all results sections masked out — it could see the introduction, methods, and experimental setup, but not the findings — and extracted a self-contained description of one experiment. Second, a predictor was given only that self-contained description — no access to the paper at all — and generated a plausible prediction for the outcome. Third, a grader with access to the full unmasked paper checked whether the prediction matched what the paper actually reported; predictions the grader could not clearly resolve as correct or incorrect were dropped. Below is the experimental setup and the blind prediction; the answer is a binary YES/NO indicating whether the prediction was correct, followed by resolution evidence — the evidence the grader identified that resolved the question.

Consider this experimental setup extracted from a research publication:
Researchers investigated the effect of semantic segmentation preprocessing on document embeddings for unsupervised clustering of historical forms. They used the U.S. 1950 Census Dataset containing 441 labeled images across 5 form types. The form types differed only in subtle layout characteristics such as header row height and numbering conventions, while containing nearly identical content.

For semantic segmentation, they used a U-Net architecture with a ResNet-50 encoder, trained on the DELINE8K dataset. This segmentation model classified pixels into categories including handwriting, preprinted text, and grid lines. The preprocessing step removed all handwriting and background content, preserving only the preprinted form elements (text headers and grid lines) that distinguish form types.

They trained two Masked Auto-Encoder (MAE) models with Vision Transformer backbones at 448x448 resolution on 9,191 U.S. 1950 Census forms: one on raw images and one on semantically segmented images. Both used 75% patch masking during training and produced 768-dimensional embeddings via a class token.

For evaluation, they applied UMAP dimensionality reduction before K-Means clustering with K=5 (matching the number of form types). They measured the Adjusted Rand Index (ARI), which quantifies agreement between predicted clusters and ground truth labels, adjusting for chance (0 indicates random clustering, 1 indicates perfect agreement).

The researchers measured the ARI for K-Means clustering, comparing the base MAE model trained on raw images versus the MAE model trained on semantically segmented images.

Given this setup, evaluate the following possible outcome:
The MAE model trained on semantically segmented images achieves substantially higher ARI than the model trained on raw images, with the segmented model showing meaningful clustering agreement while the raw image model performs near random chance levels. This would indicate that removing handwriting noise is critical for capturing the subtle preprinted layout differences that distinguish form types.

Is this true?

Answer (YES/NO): NO